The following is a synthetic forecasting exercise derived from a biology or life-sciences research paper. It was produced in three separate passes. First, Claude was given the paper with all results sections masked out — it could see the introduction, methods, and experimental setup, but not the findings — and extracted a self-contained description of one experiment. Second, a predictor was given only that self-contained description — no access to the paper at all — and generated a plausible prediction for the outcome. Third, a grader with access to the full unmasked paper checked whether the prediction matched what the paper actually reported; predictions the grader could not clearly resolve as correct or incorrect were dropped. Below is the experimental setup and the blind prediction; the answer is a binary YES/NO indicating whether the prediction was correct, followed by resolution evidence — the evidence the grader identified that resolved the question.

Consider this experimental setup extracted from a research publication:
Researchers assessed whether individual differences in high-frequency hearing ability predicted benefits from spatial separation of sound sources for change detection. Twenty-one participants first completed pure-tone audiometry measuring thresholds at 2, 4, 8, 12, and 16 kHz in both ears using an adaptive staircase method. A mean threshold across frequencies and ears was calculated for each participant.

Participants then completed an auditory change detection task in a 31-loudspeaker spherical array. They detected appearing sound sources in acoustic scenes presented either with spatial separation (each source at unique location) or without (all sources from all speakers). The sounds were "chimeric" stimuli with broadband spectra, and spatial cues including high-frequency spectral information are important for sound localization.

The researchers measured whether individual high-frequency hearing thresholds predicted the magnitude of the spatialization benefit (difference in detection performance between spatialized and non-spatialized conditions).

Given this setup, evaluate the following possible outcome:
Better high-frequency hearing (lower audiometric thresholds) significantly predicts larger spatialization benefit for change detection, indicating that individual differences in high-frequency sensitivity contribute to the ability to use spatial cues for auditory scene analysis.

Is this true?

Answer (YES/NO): YES